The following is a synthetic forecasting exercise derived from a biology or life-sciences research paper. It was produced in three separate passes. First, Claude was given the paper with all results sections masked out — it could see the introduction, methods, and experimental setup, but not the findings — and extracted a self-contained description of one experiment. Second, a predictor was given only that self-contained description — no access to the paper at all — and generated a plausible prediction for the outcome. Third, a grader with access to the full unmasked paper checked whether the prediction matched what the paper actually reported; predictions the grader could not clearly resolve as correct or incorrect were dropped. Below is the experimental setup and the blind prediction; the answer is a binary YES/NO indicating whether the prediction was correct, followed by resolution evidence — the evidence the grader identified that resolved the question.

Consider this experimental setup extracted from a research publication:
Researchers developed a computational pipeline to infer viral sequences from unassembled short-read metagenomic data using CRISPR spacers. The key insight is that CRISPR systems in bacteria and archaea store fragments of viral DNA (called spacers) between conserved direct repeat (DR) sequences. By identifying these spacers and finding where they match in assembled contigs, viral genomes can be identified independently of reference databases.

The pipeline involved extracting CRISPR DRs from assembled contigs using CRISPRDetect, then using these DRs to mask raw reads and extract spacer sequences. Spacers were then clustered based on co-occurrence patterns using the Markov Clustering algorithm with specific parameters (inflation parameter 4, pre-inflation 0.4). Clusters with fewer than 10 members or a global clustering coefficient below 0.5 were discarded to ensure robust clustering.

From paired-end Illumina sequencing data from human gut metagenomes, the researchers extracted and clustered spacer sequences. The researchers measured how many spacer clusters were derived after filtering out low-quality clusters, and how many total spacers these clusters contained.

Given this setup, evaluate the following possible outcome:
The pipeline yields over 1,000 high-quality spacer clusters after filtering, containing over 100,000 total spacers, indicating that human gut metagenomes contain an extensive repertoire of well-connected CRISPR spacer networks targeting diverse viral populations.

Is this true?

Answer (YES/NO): YES